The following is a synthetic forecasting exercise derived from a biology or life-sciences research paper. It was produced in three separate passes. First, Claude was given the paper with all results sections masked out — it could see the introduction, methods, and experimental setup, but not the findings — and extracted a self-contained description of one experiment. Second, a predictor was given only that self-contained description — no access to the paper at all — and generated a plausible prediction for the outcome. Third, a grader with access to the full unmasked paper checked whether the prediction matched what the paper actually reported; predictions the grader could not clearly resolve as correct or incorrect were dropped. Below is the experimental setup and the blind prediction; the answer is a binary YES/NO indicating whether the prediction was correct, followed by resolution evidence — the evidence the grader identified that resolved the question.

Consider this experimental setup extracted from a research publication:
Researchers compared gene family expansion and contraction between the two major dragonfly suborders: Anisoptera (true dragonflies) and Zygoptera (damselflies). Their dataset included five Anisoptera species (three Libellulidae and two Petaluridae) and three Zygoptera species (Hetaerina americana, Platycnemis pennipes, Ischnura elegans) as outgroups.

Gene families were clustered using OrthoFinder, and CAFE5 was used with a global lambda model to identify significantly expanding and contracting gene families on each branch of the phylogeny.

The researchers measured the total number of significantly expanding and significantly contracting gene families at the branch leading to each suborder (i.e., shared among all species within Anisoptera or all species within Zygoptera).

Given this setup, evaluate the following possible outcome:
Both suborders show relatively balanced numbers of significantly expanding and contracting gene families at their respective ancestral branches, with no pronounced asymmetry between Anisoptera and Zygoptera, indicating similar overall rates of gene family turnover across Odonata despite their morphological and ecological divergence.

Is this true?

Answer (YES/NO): NO